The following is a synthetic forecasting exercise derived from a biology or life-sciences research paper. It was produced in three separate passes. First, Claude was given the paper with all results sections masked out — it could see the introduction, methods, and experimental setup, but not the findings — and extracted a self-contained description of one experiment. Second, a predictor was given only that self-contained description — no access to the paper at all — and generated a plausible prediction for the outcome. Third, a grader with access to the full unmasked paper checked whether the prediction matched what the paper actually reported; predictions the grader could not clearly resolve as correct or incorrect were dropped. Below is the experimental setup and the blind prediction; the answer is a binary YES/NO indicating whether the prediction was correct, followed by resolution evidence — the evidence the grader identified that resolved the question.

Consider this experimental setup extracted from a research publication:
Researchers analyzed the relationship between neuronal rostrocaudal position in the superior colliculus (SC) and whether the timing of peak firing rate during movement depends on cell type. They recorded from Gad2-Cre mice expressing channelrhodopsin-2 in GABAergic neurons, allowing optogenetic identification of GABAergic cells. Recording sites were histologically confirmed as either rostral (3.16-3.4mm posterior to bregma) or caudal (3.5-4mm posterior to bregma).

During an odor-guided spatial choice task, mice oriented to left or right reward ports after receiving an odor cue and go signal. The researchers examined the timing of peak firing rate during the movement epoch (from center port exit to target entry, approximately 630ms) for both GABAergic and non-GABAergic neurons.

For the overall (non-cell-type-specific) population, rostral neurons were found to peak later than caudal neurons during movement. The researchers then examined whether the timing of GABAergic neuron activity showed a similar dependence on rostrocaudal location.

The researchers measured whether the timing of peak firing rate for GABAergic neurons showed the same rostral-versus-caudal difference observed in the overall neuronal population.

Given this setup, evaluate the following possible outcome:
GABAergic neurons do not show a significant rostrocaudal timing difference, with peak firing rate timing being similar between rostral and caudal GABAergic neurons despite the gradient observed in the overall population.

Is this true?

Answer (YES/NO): YES